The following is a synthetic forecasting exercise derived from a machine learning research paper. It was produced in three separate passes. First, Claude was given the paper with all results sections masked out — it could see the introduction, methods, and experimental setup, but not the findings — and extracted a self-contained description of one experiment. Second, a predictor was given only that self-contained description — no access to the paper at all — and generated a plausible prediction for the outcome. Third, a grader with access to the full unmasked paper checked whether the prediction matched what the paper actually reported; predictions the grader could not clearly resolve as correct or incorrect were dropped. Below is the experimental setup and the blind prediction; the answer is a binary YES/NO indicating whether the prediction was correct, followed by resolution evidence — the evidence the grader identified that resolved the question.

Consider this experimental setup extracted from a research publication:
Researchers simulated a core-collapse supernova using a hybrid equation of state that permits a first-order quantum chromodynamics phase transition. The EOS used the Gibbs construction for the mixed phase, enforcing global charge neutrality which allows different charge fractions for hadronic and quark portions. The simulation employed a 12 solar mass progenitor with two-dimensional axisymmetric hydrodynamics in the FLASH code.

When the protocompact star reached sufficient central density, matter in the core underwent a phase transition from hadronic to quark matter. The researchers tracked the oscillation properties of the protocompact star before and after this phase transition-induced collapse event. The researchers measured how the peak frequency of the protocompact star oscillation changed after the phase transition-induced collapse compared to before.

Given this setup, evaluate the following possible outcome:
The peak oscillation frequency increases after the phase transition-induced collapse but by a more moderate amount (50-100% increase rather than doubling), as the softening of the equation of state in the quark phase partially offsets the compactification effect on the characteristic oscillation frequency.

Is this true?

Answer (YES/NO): NO